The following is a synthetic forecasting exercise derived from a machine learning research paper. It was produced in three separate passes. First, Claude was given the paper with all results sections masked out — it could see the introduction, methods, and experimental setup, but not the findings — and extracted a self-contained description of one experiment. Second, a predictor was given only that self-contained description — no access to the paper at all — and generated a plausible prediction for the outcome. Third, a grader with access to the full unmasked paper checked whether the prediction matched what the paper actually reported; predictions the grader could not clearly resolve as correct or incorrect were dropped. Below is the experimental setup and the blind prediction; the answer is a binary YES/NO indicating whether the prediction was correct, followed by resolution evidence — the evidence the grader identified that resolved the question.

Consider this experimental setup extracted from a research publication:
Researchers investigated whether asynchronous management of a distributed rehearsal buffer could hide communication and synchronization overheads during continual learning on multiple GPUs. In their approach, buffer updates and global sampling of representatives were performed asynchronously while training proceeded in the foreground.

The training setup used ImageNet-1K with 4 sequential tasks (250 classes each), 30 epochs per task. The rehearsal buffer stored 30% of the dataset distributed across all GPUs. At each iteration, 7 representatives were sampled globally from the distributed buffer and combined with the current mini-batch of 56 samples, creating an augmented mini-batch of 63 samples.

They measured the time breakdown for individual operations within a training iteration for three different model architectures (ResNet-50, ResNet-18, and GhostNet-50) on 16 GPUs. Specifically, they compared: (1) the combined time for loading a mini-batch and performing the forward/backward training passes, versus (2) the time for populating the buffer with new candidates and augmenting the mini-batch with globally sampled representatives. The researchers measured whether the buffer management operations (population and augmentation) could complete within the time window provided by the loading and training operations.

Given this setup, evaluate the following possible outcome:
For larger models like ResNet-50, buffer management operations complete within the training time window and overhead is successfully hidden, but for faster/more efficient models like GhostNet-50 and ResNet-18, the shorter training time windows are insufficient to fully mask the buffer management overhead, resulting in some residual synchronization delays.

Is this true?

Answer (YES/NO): NO